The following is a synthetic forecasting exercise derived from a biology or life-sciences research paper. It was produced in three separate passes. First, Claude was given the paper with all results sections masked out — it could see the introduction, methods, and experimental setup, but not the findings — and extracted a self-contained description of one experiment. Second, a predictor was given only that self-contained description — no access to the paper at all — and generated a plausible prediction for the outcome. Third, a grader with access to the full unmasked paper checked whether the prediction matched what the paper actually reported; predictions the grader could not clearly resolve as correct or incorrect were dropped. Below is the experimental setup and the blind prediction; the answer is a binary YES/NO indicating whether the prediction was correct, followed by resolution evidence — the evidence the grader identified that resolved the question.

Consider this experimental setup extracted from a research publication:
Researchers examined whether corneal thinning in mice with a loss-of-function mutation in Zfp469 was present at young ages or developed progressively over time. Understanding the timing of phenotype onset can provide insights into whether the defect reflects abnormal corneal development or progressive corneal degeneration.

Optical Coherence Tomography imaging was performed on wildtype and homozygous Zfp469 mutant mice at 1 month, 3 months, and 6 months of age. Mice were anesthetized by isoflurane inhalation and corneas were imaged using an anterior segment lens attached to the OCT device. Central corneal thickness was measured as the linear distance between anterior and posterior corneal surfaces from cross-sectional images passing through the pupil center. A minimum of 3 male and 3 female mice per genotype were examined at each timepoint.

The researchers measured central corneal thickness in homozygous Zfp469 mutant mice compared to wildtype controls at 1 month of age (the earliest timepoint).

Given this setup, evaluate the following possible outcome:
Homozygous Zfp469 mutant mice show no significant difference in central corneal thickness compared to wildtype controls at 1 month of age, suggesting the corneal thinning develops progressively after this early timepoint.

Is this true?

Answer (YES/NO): NO